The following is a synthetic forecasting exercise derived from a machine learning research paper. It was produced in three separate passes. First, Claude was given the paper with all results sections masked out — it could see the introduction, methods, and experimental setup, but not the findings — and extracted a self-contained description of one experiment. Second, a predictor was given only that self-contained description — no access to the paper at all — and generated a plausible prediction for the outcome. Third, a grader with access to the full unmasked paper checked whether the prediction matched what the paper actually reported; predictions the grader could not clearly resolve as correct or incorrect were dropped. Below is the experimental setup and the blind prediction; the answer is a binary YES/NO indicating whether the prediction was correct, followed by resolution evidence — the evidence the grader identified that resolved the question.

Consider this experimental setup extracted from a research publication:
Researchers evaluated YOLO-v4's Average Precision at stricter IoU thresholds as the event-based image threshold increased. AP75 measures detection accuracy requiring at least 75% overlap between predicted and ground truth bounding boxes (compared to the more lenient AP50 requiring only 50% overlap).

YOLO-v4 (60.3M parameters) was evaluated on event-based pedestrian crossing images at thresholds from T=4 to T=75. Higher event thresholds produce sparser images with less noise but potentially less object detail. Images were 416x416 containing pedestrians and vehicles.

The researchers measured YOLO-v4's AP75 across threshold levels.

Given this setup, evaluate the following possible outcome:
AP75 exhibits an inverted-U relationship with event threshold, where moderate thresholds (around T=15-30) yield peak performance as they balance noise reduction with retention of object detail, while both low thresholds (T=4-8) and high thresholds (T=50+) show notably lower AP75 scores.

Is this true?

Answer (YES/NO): NO